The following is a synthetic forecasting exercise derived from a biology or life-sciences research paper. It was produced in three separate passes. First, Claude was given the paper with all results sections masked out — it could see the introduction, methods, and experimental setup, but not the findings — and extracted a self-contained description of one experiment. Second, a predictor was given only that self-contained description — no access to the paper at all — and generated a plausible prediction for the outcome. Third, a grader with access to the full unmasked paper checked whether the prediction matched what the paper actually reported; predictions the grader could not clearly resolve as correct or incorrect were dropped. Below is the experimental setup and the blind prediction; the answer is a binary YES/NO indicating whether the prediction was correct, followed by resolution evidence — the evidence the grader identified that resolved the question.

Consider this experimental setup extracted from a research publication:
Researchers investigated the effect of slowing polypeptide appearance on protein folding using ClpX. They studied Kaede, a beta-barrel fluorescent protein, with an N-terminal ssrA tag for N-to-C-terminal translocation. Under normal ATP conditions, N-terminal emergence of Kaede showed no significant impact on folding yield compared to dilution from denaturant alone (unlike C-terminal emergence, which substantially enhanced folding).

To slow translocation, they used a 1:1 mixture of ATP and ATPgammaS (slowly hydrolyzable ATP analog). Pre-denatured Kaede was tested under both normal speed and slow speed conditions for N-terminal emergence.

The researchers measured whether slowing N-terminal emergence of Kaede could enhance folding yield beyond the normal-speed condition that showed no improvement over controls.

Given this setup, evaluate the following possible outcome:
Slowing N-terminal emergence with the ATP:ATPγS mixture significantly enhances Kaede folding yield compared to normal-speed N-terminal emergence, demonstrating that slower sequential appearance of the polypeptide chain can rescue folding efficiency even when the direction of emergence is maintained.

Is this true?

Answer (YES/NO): YES